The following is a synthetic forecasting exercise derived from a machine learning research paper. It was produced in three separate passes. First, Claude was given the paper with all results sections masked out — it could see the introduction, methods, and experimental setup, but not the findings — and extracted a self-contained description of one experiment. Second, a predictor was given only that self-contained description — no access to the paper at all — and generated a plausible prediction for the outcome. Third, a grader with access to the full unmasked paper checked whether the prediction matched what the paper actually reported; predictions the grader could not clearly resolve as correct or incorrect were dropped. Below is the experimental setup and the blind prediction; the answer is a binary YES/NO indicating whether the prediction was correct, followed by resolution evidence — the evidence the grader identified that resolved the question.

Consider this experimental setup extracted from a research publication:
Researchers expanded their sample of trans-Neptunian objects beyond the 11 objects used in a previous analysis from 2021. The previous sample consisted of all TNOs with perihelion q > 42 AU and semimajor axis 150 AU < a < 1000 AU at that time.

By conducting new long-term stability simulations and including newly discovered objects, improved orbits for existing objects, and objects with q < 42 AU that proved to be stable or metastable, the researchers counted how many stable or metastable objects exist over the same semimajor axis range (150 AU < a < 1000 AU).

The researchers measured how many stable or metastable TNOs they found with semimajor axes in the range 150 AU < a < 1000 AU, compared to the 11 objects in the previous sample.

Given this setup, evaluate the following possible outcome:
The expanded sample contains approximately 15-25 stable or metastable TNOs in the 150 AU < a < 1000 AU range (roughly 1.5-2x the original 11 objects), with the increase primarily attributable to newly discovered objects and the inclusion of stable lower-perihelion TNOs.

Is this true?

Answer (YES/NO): YES